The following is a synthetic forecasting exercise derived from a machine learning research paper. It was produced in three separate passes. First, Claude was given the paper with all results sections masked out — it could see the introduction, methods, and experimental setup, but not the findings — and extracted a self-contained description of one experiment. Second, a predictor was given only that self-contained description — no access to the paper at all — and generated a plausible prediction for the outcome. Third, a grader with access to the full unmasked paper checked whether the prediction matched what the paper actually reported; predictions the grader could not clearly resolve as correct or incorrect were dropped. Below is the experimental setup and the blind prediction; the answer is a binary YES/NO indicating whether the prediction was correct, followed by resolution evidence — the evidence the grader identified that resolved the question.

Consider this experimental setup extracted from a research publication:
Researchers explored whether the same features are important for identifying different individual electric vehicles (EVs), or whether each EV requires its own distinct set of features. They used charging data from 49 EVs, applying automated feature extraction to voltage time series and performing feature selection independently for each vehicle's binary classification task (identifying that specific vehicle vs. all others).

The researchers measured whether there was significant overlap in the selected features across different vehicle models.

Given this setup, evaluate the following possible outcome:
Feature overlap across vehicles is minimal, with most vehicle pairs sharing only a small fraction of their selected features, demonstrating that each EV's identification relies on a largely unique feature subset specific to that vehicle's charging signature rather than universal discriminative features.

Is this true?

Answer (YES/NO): NO